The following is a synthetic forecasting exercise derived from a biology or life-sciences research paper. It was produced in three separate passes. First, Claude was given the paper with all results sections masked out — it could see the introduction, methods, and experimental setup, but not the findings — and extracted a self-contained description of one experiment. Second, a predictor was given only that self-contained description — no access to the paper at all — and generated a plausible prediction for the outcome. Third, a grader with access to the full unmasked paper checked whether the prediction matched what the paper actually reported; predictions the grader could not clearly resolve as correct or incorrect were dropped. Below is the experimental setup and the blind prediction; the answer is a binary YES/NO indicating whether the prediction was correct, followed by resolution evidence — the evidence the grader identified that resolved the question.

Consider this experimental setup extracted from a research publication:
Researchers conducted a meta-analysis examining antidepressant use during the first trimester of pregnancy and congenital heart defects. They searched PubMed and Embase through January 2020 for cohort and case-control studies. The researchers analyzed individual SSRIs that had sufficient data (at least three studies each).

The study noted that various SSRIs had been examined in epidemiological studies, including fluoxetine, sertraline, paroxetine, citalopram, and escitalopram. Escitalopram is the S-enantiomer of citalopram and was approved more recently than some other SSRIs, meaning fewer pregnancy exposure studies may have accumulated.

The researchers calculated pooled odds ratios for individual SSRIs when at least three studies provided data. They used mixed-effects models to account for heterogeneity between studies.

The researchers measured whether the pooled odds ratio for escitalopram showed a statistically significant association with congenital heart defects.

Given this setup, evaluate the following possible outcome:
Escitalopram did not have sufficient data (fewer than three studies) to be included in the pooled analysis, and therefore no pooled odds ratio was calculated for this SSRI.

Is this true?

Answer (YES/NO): NO